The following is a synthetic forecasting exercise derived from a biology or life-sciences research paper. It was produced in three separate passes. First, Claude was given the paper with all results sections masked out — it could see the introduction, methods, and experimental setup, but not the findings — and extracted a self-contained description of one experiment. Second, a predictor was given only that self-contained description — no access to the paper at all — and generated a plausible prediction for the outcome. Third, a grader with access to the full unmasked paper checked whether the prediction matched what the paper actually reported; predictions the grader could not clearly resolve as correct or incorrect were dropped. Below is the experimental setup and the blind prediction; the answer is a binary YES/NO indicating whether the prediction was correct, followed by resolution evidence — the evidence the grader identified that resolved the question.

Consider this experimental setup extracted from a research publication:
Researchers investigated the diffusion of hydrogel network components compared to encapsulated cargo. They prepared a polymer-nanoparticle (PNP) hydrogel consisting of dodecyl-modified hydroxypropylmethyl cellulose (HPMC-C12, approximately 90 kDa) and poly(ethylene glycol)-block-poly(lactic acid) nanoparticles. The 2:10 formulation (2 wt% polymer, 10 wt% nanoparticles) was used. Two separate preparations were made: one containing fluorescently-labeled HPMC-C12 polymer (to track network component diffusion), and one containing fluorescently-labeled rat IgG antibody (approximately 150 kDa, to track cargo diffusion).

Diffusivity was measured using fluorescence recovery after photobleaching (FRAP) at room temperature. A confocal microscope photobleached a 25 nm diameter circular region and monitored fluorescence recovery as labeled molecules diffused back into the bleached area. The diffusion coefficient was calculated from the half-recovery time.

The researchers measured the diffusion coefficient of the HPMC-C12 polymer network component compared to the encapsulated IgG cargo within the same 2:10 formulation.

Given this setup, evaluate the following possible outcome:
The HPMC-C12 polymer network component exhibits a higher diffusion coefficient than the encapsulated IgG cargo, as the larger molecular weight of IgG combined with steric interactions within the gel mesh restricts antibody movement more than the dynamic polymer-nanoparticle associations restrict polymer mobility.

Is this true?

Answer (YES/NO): NO